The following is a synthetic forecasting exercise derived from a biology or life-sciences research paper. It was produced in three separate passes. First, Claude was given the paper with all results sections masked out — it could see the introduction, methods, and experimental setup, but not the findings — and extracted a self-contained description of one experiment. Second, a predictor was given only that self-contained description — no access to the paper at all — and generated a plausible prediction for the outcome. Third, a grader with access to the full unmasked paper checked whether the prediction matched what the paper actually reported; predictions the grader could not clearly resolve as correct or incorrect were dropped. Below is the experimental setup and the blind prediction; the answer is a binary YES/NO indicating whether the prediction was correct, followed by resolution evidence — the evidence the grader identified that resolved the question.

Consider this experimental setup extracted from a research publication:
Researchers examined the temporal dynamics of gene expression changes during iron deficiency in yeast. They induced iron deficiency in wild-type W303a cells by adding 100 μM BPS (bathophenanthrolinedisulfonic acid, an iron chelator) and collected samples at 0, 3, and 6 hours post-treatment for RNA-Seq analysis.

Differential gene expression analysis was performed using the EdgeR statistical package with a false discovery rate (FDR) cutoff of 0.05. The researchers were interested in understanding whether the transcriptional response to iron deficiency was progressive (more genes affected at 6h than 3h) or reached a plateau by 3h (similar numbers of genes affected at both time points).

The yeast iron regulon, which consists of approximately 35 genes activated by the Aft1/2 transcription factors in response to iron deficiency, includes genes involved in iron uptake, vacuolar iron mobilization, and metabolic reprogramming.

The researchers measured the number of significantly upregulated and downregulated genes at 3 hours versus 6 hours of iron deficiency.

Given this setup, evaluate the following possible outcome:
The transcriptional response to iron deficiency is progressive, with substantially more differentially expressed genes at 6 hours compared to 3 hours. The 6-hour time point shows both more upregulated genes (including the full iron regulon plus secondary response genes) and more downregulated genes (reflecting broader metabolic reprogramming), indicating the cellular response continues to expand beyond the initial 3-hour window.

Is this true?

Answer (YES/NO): YES